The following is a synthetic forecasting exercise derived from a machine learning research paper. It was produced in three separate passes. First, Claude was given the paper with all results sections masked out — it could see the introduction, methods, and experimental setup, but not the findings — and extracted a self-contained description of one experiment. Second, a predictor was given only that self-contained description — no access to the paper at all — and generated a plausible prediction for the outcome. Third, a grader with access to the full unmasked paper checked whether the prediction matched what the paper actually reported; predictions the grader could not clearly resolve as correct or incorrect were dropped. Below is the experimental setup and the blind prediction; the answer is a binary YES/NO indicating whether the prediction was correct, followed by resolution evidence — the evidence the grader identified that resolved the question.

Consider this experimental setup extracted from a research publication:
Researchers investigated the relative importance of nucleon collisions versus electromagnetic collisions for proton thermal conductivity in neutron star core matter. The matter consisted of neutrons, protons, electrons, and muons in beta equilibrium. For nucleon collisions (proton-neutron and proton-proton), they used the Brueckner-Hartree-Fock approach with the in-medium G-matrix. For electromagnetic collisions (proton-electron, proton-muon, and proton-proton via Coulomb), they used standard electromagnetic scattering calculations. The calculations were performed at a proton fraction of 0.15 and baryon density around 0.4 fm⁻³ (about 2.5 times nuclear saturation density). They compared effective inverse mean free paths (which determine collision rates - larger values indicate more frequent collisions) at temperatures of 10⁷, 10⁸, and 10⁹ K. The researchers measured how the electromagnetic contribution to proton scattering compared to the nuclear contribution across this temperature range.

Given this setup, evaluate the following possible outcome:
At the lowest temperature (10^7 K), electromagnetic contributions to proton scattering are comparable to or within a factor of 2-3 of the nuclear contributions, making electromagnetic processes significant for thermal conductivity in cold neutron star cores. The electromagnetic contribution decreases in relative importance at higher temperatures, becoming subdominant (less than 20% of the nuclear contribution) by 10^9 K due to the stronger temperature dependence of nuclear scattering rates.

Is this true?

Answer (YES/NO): NO